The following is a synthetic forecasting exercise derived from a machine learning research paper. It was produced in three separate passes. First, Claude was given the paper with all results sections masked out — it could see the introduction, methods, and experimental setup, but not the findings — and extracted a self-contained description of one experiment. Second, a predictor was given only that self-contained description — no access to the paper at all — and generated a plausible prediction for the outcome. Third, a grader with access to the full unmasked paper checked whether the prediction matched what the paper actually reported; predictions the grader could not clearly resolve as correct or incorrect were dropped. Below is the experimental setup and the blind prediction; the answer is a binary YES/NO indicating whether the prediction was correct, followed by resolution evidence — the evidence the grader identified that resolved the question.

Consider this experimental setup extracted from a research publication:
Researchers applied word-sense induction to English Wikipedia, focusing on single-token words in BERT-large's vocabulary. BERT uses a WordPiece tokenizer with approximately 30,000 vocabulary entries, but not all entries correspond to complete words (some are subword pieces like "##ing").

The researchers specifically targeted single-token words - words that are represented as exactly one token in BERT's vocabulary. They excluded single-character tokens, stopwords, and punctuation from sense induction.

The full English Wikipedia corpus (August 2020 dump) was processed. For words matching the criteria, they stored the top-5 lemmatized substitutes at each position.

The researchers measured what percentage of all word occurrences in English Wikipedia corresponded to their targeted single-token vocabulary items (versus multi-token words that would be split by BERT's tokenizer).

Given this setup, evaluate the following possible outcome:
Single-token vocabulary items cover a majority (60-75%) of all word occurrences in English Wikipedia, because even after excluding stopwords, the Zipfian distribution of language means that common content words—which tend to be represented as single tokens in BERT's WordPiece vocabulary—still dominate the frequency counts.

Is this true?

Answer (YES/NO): NO